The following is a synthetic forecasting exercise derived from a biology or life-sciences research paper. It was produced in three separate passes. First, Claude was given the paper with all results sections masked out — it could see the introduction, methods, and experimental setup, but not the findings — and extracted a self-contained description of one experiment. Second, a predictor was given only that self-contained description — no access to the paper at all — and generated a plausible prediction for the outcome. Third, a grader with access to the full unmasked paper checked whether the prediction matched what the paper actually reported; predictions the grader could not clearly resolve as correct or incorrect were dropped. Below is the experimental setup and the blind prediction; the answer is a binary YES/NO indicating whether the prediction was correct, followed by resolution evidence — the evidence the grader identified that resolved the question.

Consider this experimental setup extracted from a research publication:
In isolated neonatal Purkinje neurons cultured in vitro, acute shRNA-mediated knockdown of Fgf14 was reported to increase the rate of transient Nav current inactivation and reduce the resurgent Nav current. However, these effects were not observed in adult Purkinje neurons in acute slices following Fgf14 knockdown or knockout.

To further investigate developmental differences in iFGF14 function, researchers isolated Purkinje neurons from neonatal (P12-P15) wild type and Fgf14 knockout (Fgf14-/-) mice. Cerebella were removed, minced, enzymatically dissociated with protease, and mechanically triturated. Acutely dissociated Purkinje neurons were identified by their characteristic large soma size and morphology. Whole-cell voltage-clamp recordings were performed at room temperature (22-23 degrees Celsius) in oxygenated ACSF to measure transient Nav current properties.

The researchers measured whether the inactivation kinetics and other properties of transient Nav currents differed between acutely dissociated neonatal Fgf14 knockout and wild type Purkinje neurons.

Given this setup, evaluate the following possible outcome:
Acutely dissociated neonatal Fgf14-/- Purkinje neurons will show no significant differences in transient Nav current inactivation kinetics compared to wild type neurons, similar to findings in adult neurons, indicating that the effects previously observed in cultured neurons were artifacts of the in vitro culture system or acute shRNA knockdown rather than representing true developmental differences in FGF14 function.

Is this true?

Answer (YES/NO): YES